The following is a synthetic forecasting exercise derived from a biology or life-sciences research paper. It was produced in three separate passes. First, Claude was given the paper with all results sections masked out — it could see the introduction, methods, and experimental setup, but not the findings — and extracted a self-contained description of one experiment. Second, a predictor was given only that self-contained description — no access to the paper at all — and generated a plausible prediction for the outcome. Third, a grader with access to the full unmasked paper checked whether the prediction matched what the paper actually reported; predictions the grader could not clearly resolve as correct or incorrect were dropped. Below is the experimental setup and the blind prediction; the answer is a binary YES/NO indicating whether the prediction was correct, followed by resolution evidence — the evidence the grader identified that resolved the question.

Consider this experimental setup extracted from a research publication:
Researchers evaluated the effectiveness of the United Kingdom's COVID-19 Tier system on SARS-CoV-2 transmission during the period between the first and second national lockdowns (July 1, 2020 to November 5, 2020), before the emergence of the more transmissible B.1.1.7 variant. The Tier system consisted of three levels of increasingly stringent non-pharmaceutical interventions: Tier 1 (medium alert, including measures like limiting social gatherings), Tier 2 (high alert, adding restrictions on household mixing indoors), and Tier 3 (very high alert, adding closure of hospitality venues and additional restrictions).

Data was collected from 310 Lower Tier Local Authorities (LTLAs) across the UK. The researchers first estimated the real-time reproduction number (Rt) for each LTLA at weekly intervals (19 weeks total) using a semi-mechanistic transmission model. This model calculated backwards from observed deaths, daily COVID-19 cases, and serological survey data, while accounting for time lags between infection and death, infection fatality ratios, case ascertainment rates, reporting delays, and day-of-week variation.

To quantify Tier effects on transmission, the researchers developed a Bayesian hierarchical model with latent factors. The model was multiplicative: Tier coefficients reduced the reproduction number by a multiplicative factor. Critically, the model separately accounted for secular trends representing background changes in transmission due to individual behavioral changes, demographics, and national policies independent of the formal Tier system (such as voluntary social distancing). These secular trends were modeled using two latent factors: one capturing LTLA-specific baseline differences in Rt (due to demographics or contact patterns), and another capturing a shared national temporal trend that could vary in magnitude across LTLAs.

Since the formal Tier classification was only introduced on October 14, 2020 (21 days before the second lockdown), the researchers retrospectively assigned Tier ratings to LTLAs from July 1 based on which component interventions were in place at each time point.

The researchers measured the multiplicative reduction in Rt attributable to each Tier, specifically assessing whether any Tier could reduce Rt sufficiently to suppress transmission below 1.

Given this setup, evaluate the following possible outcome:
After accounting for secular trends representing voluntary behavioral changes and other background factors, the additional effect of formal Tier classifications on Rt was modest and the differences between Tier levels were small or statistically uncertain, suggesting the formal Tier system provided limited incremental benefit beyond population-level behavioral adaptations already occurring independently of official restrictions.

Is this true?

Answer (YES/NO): NO